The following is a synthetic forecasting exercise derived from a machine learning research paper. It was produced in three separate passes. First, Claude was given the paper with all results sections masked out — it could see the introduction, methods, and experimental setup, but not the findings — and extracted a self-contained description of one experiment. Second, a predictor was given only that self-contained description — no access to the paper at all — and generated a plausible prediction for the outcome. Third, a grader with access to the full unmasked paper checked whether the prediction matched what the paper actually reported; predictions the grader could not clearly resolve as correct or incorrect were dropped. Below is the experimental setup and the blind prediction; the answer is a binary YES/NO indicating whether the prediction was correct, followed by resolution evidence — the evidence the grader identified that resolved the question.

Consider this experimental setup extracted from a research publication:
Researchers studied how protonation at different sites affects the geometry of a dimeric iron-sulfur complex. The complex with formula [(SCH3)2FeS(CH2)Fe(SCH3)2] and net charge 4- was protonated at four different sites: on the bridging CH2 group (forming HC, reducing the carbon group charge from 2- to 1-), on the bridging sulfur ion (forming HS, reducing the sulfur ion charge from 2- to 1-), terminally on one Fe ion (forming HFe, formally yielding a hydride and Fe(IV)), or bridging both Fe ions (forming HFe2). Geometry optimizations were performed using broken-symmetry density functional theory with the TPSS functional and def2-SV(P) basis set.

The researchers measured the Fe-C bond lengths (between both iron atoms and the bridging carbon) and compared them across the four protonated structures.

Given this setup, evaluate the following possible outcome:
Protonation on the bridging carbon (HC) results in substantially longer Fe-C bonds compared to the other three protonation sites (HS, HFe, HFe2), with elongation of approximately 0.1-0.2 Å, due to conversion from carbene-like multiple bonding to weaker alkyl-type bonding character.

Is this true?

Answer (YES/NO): YES